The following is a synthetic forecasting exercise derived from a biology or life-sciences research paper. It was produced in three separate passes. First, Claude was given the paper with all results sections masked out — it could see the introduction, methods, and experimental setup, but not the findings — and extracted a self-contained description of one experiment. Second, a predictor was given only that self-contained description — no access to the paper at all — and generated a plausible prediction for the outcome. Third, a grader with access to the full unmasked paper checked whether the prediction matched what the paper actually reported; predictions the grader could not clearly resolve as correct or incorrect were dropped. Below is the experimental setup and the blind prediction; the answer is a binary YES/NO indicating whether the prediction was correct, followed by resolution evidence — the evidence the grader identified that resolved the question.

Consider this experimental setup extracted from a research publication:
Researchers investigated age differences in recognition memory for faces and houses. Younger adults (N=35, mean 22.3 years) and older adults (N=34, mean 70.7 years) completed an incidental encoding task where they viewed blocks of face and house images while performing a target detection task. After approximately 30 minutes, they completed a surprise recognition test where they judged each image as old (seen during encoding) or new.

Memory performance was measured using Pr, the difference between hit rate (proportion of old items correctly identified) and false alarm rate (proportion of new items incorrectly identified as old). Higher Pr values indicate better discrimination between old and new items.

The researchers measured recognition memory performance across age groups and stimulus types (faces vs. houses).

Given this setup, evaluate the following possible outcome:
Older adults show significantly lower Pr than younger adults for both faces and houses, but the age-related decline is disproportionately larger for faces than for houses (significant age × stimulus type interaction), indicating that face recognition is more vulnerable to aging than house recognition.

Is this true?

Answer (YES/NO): NO